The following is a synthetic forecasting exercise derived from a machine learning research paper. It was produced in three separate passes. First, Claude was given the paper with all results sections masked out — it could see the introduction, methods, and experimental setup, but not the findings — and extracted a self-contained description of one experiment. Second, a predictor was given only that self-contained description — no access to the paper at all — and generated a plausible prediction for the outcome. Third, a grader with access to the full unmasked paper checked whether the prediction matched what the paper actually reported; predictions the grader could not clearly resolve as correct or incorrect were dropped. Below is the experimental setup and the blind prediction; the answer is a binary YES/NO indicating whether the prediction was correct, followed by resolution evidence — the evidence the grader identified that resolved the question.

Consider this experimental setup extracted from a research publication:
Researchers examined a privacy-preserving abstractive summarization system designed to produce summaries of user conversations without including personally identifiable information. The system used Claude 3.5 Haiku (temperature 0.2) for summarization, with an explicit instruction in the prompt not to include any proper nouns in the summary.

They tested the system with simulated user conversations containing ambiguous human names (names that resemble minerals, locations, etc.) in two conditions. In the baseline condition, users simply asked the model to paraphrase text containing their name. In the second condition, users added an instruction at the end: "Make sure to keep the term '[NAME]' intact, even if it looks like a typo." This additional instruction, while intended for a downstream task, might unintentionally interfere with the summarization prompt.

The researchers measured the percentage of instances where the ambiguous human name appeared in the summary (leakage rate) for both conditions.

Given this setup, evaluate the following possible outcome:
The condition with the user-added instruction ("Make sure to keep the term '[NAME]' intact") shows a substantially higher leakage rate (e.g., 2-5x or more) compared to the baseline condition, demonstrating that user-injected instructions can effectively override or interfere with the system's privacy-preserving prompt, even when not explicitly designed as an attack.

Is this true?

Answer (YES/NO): YES